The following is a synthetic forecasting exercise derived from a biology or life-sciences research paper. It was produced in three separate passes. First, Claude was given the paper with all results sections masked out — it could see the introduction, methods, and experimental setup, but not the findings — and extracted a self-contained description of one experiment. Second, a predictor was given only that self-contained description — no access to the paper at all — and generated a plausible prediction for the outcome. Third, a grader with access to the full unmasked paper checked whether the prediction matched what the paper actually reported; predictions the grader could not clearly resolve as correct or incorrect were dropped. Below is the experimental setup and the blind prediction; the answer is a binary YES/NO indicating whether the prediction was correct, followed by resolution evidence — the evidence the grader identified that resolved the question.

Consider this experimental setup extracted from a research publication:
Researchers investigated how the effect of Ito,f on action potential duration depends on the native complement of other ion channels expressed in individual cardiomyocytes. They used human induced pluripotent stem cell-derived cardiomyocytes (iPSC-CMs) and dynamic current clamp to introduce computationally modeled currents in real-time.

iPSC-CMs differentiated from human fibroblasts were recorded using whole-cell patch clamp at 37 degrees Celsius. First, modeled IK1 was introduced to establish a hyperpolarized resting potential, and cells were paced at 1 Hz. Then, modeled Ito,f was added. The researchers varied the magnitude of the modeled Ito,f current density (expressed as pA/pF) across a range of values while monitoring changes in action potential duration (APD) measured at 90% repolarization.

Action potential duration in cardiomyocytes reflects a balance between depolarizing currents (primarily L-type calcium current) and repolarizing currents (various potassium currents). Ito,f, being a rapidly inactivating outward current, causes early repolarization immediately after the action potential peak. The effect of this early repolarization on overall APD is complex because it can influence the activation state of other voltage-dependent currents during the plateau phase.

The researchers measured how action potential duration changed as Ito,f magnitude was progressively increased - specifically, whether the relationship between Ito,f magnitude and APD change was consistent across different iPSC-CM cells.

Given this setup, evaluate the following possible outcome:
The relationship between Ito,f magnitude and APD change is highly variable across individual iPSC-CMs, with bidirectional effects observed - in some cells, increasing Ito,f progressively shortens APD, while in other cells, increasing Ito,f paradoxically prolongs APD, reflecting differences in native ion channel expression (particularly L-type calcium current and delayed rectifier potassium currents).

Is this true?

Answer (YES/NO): NO